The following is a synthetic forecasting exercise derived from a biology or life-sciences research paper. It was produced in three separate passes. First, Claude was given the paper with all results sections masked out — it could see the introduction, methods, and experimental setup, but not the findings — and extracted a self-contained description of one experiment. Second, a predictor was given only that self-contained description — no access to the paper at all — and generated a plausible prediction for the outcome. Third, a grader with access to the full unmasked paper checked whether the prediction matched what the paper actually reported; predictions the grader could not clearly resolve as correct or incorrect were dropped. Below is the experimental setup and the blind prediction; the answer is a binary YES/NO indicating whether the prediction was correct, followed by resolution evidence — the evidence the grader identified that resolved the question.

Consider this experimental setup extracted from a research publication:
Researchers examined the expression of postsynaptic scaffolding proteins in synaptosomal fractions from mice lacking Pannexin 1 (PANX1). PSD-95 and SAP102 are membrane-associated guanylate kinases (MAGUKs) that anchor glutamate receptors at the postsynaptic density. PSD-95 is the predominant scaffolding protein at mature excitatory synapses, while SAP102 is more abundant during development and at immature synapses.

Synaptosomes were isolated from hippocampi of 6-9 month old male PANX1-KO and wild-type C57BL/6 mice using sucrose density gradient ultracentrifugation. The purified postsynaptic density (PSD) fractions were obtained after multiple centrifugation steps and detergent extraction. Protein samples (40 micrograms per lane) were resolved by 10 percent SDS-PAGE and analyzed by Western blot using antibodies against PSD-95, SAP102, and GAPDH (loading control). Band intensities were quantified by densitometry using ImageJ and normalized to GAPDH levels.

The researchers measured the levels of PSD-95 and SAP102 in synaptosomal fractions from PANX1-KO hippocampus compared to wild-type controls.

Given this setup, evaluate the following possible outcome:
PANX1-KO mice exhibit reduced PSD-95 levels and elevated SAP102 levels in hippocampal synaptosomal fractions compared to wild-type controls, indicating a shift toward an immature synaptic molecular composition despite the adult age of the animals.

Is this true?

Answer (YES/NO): NO